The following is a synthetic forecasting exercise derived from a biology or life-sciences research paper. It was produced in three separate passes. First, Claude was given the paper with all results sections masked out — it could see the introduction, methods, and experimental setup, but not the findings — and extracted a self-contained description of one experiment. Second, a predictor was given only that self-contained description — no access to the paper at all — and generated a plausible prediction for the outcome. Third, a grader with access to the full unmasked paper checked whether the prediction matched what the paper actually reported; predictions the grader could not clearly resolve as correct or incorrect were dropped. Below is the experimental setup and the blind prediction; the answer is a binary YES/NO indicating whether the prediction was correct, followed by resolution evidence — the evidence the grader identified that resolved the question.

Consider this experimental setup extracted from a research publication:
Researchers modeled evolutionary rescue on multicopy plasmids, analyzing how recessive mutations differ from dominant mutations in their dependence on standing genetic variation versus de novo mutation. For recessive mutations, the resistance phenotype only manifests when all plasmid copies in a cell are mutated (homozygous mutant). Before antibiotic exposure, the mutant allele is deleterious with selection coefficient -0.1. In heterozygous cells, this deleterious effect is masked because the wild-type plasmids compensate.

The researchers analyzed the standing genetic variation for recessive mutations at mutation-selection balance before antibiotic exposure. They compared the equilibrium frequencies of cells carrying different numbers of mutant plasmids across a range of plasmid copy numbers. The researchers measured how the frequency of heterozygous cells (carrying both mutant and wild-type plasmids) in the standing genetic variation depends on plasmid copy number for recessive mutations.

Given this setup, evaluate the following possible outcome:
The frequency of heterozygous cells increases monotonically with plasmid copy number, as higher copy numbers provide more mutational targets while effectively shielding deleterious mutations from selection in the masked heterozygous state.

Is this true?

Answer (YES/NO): YES